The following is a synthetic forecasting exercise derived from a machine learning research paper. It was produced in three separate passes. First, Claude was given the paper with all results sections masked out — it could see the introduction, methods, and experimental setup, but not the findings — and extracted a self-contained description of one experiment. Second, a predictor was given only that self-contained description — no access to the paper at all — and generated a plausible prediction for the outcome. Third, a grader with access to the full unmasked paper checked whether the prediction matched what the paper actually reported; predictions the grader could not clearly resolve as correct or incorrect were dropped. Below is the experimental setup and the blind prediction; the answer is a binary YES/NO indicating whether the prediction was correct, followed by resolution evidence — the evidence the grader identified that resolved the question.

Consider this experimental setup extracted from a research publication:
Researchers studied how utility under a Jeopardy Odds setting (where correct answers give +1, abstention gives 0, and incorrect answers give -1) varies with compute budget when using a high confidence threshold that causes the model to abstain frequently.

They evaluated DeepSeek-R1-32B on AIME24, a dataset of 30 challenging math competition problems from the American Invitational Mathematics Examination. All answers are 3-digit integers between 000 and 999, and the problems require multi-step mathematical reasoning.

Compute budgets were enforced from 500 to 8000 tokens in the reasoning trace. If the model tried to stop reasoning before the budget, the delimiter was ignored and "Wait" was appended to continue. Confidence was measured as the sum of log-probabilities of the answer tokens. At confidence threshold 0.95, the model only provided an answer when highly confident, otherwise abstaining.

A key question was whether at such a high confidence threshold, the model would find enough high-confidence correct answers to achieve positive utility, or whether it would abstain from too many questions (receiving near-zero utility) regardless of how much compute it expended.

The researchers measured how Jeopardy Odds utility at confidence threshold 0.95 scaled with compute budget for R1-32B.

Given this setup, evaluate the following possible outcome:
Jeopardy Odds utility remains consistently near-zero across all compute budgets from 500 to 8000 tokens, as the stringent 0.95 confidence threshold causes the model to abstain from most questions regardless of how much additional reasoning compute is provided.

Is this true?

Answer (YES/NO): NO